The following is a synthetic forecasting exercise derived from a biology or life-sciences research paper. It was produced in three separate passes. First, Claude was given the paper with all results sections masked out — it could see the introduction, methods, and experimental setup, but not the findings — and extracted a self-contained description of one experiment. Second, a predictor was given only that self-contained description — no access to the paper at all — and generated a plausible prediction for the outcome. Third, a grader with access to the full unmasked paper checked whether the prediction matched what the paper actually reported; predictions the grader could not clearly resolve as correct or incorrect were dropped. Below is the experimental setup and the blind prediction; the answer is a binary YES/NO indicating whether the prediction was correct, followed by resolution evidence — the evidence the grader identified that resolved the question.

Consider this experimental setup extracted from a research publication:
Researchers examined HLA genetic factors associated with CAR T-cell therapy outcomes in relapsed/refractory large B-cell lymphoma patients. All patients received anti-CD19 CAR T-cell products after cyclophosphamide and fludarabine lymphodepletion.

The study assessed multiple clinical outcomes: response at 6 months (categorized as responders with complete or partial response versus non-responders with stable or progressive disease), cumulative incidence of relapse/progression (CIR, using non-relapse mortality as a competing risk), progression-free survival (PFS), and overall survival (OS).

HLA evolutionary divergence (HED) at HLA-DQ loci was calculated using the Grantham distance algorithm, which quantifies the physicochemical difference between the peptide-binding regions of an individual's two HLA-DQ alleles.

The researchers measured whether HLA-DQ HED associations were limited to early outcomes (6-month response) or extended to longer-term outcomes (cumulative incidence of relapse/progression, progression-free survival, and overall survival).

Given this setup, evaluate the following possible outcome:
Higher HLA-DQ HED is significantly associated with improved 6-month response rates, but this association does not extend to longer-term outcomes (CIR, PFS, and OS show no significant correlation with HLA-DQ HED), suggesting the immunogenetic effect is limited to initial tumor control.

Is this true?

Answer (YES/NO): NO